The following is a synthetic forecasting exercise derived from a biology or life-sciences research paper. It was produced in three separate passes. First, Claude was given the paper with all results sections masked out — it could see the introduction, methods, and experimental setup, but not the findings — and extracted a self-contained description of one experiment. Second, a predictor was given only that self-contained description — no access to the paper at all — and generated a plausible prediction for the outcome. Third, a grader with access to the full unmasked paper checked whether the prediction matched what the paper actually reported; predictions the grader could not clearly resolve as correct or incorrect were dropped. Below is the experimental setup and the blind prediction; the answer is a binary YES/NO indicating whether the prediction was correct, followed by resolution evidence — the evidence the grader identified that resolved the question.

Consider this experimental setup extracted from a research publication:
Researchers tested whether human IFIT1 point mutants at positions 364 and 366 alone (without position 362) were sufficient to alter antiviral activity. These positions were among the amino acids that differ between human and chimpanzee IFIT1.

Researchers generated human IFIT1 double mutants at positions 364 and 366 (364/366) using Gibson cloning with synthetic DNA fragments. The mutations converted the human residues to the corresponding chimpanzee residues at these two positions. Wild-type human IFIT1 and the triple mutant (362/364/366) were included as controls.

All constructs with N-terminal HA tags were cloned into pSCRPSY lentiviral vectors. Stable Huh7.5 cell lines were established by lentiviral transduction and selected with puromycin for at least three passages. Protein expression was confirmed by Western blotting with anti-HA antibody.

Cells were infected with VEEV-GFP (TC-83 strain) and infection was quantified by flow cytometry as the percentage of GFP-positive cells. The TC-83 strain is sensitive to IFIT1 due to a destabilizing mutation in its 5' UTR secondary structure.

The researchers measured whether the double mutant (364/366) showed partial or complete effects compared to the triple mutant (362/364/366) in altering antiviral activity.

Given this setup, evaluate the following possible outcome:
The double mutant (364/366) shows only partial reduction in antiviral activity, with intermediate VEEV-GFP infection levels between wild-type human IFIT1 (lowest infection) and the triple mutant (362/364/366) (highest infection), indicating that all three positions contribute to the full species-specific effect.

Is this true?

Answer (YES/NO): NO